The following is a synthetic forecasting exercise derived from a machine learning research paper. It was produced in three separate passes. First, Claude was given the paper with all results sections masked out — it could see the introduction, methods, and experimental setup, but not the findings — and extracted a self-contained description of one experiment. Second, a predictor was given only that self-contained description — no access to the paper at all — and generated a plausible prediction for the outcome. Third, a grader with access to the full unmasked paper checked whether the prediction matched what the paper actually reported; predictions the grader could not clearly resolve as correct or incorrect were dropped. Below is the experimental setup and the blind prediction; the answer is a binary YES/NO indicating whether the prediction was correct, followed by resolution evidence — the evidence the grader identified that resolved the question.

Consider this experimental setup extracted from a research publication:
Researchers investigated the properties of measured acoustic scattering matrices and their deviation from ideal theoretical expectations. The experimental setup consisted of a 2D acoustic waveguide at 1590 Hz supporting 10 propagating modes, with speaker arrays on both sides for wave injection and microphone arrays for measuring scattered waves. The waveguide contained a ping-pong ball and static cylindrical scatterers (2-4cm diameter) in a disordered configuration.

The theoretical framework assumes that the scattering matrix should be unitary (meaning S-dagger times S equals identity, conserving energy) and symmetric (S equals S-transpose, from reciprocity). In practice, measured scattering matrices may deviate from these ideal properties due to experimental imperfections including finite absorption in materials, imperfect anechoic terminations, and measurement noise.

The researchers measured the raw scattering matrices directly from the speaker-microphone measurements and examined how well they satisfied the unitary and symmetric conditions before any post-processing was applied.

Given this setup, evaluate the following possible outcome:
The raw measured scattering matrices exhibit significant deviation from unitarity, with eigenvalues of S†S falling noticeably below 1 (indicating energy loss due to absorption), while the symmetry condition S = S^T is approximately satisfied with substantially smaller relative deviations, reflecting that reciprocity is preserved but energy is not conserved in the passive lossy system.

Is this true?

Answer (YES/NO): YES